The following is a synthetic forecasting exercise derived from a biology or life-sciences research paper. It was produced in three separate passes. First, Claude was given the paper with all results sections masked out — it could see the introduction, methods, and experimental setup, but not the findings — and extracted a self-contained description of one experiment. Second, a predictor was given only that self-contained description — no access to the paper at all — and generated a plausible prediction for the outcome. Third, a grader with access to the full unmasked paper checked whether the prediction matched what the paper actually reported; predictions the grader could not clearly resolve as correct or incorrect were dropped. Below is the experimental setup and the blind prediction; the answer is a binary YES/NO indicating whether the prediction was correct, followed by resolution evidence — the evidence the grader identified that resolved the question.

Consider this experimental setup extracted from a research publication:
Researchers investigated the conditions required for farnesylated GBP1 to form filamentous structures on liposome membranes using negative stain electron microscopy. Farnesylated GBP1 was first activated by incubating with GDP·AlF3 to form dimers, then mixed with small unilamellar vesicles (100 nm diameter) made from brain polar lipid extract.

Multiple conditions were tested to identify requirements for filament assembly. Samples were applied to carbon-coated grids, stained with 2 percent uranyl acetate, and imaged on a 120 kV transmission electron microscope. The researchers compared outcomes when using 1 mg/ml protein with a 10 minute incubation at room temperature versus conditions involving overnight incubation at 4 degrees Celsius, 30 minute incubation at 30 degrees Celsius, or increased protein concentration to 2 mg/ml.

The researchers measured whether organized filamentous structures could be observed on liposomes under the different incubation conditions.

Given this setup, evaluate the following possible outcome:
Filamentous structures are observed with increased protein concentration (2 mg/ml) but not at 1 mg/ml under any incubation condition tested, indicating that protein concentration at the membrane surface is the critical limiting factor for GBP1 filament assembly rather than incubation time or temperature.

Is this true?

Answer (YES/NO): NO